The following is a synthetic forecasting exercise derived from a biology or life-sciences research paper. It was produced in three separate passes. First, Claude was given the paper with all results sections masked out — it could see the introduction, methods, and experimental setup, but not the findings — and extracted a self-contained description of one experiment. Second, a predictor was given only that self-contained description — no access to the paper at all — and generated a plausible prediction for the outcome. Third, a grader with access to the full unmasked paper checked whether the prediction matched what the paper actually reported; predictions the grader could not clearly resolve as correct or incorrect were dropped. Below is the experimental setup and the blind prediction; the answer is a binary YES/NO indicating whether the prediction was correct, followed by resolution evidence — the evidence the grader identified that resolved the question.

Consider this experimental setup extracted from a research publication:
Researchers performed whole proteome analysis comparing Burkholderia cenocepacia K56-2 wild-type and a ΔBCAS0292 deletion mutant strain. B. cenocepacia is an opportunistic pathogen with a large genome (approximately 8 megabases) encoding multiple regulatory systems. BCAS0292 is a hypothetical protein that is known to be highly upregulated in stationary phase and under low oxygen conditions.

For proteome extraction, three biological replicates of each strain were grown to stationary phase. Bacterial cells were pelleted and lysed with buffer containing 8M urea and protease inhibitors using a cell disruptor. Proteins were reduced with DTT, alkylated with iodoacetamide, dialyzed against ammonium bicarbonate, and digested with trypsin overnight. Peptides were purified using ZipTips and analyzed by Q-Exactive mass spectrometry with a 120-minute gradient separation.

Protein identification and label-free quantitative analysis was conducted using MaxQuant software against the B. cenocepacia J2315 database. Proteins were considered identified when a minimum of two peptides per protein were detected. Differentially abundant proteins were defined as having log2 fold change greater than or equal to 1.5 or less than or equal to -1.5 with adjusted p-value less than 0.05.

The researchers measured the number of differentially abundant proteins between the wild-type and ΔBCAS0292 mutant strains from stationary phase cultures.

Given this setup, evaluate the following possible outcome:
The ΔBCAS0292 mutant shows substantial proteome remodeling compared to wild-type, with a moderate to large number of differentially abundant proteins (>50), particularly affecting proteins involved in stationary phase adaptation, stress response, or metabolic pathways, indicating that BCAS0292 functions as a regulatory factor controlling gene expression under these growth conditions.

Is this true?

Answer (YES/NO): YES